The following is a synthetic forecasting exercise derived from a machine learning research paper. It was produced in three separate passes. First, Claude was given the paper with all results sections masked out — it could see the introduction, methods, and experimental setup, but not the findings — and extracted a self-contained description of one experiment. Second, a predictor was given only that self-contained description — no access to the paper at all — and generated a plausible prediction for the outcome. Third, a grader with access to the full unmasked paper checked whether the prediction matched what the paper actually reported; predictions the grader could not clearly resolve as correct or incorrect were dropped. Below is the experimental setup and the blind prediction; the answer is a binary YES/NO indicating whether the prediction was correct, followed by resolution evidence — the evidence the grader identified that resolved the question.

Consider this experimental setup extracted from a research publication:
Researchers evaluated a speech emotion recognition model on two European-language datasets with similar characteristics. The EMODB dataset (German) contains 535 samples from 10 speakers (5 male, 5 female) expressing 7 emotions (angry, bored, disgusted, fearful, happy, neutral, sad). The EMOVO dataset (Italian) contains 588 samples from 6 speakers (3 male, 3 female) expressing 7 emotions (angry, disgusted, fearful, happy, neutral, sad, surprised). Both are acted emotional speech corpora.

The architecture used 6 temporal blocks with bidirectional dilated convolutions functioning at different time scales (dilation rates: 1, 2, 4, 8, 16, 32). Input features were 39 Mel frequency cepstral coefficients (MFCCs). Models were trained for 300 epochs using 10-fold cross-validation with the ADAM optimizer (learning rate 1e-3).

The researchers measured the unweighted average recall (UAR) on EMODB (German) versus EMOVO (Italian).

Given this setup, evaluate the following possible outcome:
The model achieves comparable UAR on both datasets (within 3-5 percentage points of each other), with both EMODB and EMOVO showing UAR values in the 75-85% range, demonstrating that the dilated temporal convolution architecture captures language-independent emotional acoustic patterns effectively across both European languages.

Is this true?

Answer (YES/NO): NO